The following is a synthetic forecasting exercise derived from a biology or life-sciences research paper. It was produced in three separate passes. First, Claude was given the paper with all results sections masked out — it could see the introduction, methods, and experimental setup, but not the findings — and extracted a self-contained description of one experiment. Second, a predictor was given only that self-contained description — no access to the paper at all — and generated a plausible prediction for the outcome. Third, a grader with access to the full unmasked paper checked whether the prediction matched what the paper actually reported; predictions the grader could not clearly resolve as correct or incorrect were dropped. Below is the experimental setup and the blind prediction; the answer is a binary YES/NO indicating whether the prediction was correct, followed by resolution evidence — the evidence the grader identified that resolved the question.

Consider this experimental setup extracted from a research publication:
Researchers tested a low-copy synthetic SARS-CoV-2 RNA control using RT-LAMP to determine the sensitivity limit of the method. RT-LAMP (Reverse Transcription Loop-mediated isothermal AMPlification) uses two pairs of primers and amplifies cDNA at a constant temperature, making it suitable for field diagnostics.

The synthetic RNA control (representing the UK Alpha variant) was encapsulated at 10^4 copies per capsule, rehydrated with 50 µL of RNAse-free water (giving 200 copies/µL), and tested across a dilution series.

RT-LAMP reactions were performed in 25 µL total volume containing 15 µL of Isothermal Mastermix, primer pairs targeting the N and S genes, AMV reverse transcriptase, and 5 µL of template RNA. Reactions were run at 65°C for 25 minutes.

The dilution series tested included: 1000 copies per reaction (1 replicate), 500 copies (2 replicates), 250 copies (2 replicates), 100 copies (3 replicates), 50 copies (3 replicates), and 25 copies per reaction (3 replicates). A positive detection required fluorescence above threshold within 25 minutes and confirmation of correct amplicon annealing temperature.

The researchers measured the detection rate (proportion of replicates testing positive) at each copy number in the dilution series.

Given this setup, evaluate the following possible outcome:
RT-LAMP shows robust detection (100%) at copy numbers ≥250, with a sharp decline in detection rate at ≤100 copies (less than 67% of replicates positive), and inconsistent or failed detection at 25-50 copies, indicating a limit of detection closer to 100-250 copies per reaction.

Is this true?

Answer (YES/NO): NO